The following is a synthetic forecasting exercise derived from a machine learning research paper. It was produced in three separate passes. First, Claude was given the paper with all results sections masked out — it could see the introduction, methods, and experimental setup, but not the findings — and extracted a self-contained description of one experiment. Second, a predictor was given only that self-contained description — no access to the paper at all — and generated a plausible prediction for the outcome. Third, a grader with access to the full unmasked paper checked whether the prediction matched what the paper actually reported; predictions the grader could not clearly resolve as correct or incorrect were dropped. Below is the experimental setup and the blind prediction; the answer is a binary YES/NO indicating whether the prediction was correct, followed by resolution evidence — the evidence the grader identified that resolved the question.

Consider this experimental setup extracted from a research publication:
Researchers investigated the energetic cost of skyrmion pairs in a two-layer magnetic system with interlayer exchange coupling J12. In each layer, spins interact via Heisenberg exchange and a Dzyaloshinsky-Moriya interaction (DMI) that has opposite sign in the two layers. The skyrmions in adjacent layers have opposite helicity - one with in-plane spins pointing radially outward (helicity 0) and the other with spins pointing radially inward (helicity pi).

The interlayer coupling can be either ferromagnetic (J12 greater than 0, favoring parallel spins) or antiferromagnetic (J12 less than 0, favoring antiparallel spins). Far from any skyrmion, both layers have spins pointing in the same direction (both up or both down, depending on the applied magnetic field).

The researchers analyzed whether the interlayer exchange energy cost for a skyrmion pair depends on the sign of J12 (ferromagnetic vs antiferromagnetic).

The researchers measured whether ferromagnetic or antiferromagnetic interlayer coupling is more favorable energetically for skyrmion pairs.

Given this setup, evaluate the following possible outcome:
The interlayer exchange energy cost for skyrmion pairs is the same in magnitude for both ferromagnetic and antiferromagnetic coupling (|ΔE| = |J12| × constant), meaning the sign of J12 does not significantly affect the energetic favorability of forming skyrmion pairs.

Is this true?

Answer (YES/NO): NO